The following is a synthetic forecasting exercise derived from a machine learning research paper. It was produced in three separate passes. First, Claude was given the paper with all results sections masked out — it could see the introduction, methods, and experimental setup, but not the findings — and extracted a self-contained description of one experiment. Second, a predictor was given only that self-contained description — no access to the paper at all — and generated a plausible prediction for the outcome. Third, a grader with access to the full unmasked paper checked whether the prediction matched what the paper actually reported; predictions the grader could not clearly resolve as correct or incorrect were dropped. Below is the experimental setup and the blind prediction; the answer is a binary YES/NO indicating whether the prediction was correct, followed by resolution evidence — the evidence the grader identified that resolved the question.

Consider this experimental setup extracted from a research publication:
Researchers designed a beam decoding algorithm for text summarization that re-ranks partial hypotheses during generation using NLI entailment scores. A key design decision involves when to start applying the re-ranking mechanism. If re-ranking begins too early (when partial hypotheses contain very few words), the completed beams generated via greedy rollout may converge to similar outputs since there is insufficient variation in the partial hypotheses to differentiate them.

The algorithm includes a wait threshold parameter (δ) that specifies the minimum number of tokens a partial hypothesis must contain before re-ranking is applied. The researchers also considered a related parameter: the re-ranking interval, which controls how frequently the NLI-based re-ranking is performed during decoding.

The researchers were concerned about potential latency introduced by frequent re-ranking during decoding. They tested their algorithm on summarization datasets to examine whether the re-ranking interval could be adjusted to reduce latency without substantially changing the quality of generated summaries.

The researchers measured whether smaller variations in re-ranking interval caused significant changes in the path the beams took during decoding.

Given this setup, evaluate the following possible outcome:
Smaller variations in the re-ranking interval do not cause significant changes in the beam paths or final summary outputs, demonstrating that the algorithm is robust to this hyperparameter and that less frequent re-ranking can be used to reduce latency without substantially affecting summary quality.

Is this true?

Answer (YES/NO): YES